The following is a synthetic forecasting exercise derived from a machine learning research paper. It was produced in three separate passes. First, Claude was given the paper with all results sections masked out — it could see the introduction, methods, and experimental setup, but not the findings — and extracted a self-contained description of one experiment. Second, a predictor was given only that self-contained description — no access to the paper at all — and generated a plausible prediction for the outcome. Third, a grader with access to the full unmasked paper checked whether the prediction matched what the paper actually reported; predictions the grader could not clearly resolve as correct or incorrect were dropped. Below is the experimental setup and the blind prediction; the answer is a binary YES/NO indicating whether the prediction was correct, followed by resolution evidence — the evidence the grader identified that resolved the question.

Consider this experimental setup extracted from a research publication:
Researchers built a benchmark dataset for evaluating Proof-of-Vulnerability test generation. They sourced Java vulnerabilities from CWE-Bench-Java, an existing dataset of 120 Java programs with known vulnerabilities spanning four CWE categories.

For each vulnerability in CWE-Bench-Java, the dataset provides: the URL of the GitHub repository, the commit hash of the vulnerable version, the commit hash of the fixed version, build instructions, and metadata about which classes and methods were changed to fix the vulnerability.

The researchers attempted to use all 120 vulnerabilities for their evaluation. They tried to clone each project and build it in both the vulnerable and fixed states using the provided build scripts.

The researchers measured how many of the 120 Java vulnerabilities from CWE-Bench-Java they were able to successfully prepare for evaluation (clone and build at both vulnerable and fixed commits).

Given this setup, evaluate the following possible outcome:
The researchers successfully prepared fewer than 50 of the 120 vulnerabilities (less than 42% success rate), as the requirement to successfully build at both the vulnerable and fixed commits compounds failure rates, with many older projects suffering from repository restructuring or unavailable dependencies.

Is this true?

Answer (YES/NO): NO